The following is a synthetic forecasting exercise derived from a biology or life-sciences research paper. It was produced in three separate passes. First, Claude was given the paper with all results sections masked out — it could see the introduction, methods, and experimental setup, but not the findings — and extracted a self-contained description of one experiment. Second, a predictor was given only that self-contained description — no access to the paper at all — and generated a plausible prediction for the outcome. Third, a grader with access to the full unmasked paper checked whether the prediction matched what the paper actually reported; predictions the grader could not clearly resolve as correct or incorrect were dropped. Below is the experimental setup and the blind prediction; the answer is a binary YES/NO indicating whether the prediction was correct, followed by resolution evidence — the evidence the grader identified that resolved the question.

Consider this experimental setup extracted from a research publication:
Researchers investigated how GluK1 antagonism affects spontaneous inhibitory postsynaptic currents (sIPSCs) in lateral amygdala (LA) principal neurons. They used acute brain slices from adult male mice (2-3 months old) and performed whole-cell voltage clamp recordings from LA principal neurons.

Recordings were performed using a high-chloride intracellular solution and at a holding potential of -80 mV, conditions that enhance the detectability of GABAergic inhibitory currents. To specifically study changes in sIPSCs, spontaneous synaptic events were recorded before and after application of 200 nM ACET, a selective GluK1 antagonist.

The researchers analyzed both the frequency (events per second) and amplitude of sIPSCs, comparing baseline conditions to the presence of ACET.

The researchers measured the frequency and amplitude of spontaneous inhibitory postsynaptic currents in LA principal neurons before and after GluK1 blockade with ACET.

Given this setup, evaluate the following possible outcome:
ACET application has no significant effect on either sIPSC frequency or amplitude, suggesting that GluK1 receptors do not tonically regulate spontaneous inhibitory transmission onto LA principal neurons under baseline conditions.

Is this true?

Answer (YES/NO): NO